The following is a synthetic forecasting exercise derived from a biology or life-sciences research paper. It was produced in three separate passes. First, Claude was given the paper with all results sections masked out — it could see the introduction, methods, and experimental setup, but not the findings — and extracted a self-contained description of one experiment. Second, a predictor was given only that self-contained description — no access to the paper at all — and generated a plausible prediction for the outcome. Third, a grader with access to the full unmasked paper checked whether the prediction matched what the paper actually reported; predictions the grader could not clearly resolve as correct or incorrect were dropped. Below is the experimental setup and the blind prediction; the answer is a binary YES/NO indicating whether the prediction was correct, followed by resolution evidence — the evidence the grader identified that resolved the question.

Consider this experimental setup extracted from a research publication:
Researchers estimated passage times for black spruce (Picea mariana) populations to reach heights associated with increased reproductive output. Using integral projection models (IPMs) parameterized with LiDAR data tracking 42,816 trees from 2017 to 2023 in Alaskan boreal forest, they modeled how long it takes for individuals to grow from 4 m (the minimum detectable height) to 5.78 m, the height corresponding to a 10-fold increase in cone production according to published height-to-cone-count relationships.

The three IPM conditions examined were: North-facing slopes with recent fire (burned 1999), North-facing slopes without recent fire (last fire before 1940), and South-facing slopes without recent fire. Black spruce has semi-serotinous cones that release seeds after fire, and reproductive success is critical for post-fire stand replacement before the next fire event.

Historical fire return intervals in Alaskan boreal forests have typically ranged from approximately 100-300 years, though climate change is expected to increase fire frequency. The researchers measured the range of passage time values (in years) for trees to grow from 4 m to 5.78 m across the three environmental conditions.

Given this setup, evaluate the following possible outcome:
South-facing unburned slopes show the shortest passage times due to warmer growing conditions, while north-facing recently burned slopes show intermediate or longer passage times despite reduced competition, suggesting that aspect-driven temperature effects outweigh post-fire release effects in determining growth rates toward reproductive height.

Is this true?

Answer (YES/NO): NO